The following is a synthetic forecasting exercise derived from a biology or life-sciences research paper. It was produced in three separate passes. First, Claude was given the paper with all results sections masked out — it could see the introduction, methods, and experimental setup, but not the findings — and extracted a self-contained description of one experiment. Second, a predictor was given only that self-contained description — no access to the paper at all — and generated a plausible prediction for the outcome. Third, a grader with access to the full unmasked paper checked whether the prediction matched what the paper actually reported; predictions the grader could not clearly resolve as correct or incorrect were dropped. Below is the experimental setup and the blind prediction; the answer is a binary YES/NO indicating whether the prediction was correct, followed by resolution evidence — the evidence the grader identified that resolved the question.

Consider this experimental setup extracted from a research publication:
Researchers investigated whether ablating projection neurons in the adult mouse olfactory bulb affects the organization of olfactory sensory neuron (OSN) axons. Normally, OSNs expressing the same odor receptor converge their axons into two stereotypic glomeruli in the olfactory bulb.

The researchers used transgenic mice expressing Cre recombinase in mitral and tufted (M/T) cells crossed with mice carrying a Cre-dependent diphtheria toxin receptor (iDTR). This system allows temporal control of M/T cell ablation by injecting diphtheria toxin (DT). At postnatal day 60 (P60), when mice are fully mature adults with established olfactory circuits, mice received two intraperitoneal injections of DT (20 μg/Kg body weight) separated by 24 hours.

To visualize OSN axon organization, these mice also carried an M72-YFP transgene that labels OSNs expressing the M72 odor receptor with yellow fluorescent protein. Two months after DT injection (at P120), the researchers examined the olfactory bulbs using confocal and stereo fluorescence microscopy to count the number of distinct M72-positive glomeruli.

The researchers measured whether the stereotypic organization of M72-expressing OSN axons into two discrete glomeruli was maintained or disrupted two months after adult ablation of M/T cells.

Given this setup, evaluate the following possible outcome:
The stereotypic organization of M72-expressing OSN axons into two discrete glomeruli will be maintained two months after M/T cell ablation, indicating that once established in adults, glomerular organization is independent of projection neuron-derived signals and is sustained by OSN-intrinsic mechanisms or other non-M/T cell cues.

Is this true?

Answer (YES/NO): NO